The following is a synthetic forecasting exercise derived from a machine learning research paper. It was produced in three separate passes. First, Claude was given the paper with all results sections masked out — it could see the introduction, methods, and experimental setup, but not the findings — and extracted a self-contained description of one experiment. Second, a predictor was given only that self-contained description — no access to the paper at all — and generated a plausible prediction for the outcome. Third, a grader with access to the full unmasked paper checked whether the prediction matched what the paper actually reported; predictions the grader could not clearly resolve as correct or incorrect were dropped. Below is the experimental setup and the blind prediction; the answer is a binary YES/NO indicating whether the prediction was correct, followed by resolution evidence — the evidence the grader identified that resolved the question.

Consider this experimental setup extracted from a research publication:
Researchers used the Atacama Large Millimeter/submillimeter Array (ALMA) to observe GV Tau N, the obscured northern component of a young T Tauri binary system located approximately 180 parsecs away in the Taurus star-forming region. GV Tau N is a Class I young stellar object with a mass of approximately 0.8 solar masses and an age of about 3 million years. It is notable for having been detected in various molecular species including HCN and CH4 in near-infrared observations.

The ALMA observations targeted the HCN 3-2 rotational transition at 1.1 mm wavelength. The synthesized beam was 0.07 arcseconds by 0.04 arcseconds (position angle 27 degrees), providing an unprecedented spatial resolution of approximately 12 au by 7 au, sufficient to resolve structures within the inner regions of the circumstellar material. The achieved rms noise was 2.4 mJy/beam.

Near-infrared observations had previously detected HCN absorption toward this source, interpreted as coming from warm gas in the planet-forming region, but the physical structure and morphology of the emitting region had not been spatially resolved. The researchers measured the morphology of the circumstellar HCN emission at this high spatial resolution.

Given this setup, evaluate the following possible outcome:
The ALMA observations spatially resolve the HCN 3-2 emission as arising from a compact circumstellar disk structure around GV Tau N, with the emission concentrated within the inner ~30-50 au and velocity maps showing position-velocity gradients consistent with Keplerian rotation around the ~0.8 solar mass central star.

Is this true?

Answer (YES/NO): NO